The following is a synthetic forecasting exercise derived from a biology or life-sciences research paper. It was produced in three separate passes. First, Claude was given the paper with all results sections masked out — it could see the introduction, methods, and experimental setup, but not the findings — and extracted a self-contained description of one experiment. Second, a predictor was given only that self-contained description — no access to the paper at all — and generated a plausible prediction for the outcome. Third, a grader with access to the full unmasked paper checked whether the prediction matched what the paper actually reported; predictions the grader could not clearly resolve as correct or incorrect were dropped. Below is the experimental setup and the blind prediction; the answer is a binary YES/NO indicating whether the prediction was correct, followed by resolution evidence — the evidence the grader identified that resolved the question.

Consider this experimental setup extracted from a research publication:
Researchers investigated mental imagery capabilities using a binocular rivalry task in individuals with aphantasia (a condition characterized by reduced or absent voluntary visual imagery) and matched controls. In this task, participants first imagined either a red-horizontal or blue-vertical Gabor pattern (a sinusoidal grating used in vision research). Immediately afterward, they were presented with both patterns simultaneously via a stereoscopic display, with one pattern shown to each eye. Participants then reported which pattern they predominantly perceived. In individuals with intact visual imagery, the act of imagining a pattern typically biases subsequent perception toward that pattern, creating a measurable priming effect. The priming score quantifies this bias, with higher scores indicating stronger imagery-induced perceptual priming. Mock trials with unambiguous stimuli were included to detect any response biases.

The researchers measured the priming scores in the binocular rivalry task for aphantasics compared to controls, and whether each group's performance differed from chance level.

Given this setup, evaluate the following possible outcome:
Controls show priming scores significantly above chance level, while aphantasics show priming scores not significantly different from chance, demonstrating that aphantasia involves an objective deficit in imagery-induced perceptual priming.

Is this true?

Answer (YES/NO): YES